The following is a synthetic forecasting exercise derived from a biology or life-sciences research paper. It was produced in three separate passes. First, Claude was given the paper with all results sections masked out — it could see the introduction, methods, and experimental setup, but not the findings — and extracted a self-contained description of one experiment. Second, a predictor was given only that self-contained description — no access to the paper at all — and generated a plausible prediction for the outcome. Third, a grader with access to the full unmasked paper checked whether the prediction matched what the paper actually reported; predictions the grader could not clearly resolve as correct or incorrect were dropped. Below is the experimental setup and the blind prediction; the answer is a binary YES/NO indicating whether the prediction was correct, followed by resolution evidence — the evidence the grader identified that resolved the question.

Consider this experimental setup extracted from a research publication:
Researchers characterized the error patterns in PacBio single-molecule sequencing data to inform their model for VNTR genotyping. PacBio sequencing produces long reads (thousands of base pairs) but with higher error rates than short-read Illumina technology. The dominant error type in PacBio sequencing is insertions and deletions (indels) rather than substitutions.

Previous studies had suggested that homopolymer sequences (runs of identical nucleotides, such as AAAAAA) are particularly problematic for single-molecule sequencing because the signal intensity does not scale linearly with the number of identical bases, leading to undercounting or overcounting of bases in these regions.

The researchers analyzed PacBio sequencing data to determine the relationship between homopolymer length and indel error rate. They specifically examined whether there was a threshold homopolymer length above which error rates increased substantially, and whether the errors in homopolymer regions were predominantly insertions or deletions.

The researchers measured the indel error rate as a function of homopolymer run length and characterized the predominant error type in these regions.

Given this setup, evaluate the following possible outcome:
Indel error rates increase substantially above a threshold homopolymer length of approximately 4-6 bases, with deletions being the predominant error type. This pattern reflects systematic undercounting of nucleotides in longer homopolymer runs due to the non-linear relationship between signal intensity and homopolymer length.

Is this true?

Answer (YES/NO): NO